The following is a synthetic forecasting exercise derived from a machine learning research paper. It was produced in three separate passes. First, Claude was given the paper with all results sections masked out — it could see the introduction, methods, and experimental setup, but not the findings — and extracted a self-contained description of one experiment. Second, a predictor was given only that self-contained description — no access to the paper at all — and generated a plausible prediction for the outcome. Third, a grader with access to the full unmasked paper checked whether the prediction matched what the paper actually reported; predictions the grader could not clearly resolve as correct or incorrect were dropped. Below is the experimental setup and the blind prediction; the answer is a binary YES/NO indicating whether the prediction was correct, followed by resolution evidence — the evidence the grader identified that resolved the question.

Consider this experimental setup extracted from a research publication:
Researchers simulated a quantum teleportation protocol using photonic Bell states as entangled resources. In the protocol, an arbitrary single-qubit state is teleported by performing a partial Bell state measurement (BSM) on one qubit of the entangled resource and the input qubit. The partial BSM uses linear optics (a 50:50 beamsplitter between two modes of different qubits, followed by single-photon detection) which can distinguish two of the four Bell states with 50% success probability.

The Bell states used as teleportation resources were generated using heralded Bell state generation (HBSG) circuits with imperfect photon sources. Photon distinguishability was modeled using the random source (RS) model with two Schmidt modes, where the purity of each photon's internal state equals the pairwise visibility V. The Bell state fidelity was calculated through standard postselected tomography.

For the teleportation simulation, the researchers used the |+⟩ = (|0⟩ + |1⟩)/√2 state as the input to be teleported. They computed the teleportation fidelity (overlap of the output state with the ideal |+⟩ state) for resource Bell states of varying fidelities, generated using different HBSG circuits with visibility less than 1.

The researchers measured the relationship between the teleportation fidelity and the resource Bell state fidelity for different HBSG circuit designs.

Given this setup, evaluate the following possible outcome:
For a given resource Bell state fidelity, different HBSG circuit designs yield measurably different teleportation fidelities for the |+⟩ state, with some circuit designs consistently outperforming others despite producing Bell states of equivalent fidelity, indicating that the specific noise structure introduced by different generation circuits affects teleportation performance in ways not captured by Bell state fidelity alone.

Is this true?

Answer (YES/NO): NO